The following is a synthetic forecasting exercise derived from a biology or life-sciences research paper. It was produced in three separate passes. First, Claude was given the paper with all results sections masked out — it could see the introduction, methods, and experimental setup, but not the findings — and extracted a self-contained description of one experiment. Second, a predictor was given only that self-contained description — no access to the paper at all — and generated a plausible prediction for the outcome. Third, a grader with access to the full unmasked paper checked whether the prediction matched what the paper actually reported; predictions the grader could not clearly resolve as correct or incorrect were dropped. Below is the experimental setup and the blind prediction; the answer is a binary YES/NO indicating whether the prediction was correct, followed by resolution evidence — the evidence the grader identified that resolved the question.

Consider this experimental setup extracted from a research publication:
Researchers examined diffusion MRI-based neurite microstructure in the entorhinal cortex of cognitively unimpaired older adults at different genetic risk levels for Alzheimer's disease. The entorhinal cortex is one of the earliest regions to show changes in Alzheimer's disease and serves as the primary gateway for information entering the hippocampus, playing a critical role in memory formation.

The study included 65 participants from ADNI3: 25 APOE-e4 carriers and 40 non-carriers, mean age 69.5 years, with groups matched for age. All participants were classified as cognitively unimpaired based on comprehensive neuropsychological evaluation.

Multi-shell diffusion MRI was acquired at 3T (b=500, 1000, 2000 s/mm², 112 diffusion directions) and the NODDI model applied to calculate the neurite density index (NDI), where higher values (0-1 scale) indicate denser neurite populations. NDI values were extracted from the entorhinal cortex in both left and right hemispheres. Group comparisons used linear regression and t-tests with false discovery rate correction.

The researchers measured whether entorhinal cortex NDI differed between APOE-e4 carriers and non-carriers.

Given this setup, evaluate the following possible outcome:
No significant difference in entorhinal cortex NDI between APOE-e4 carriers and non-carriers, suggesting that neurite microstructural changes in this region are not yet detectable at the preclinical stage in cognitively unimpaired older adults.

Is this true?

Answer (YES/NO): NO